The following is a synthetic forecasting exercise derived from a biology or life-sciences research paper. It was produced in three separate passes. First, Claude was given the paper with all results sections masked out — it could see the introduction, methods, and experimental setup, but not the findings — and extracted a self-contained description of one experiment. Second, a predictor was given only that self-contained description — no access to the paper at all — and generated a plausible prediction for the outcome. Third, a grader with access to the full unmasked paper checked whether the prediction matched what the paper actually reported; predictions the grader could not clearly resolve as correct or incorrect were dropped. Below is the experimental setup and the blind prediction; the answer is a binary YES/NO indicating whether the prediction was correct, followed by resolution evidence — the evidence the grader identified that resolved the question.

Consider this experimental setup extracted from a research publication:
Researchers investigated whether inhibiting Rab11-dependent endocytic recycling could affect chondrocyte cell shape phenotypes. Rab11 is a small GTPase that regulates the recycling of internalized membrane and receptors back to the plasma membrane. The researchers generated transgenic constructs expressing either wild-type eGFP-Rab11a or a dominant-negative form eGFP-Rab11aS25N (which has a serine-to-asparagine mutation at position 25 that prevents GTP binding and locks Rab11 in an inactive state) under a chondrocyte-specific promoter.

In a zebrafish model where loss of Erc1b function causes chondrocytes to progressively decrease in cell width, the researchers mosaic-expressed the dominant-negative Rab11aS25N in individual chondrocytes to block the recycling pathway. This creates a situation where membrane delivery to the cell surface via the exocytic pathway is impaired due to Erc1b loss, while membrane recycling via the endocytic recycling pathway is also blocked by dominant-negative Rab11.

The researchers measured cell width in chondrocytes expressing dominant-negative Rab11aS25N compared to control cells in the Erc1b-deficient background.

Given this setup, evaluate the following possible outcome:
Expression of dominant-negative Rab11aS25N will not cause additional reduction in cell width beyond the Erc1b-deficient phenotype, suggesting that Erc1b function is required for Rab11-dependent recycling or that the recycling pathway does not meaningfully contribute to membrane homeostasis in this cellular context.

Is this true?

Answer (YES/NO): NO